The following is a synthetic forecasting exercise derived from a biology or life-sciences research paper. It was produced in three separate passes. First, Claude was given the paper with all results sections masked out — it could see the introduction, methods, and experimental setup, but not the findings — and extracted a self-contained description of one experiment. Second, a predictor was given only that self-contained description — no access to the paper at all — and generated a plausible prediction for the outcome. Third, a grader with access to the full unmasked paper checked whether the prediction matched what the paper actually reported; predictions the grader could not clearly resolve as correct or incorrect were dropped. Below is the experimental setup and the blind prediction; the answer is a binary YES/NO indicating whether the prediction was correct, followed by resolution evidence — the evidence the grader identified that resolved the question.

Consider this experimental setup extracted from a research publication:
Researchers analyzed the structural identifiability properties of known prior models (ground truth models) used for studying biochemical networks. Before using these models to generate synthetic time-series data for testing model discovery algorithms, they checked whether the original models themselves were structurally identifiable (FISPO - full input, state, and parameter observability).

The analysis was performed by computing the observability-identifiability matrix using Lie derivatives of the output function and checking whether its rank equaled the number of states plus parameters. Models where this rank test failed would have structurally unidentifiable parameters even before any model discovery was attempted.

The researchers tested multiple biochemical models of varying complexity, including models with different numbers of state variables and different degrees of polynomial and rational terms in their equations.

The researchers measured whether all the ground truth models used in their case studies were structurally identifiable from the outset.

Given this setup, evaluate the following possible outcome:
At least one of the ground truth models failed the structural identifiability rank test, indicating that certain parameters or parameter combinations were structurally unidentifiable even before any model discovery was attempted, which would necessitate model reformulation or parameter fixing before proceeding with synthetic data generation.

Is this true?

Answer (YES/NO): YES